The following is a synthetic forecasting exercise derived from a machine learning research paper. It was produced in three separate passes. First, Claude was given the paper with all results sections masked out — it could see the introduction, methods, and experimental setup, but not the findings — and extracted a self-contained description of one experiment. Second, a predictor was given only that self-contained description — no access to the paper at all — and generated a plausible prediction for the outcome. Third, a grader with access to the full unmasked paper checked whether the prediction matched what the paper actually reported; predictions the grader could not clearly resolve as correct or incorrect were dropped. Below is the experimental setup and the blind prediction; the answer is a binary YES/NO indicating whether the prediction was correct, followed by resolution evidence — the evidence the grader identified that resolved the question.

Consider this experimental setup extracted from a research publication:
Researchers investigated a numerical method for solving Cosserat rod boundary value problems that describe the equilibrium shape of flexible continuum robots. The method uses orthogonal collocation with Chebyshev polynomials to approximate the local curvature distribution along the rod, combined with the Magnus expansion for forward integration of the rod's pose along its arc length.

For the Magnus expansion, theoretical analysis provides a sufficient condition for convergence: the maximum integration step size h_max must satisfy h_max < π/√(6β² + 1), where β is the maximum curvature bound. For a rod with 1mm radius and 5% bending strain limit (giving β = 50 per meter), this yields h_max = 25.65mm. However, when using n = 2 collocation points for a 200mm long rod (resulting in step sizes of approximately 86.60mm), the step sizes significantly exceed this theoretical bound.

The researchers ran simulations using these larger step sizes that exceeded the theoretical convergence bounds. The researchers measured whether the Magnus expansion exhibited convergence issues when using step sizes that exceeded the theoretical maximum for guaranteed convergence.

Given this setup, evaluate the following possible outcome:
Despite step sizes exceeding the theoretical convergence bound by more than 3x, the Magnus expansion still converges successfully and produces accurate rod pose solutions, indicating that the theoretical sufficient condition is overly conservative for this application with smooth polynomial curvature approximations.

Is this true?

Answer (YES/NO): YES